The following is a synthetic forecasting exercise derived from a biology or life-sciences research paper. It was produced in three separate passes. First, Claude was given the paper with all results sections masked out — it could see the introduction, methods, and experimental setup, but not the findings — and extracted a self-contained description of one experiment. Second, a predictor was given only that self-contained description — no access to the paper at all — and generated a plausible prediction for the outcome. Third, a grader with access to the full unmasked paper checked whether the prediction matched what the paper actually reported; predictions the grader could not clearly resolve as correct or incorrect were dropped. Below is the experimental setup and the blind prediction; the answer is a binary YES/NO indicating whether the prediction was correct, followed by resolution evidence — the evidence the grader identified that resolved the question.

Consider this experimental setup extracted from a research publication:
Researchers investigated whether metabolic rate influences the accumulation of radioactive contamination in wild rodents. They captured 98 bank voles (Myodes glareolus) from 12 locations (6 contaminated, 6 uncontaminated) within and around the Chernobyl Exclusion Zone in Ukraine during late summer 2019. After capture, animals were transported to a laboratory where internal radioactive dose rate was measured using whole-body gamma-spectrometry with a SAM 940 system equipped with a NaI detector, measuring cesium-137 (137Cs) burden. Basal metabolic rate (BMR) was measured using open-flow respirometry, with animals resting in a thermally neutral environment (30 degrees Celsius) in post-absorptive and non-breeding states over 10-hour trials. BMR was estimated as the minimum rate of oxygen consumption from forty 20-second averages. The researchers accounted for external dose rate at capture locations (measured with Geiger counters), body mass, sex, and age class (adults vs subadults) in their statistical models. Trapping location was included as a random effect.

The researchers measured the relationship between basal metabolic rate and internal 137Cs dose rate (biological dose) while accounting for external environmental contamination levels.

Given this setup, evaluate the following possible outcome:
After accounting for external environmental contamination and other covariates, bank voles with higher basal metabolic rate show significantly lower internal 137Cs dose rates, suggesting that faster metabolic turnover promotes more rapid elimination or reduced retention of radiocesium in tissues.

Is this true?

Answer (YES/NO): NO